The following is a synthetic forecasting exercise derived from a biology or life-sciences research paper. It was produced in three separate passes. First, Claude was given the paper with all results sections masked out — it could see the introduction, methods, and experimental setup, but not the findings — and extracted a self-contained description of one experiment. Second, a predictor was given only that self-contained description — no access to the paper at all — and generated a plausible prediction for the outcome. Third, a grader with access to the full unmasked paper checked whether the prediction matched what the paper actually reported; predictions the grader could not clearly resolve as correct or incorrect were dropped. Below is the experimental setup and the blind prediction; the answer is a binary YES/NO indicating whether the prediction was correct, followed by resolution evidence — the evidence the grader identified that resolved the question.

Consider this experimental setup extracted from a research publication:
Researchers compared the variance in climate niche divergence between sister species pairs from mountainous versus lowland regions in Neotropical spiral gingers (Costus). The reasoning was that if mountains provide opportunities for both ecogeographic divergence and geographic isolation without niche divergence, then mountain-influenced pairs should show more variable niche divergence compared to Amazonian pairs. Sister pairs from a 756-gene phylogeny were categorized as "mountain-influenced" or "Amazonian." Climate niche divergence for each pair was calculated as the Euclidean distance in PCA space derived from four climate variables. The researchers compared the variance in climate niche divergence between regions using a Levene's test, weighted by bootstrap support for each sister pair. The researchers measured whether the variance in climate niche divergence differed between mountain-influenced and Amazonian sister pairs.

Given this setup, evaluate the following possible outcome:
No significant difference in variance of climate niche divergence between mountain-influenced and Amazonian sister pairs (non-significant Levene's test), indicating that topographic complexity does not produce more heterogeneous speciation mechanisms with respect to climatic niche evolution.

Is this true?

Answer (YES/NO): YES